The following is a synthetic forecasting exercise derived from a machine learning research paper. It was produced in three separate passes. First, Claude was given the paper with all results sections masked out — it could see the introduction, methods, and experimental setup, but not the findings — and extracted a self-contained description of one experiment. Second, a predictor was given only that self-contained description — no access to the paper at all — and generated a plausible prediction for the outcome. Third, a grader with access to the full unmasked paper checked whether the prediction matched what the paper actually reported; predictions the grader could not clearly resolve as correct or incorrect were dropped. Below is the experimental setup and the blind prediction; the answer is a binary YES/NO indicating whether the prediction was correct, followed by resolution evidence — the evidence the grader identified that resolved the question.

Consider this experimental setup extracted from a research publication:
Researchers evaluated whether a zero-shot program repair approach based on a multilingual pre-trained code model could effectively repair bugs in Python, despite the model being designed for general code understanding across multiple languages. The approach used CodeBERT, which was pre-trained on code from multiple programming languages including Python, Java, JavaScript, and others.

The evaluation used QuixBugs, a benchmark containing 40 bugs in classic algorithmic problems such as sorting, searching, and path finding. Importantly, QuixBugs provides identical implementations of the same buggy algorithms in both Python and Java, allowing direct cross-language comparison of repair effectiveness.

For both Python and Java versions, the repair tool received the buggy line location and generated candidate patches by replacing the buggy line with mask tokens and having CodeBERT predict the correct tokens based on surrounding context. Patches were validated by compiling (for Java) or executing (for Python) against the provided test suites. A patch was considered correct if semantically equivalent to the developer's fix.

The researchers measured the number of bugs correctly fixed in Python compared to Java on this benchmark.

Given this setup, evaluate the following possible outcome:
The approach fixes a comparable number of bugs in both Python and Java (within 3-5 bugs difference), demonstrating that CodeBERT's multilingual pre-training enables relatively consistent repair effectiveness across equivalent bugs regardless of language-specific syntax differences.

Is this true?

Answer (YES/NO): YES